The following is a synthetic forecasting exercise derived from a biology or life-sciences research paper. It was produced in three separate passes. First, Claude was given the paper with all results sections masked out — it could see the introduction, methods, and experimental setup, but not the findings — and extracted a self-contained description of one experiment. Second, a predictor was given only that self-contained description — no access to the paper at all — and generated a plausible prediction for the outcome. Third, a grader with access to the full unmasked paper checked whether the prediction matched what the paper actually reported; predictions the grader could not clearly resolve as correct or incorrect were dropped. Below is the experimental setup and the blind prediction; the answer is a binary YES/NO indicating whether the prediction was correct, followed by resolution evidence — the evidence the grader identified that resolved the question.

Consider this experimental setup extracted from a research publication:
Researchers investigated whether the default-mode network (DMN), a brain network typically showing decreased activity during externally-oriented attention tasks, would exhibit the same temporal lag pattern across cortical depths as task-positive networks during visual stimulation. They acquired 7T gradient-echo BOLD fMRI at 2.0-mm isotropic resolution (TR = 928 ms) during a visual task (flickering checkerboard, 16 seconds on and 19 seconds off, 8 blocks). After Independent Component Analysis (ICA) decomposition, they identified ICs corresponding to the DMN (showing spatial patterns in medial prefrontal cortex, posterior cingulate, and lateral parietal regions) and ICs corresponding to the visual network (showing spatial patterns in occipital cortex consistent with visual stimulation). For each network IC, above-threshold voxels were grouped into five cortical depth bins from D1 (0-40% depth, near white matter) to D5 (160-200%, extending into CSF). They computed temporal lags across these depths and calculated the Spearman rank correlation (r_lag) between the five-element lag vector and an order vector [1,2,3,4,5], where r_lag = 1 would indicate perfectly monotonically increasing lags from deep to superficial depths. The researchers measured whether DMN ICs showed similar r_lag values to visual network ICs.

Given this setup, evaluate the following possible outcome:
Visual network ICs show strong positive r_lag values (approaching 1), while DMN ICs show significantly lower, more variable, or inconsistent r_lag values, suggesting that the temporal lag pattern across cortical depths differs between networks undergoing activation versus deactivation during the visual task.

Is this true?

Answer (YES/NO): NO